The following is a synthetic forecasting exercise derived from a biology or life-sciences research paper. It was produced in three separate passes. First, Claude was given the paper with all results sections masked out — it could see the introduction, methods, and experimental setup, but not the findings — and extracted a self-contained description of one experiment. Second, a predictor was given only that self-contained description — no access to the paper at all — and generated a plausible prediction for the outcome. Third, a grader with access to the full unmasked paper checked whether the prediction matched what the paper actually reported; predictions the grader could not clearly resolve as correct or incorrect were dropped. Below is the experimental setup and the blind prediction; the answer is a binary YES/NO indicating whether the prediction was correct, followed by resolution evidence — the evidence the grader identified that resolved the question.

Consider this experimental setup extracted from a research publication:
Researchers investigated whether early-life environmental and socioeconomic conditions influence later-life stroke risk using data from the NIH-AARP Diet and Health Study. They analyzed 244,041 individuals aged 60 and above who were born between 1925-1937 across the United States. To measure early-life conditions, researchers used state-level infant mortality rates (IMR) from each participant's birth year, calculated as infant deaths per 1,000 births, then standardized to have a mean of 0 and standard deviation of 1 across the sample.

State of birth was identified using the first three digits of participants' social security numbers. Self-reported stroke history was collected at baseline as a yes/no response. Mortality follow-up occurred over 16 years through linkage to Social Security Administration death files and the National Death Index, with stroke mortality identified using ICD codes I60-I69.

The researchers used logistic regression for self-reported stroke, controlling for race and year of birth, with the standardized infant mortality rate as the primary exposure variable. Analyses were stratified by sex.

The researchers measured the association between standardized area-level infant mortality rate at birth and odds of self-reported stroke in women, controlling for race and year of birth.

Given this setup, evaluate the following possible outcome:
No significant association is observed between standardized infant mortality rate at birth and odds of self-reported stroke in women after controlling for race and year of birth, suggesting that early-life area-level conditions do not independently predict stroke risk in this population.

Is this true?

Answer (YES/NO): NO